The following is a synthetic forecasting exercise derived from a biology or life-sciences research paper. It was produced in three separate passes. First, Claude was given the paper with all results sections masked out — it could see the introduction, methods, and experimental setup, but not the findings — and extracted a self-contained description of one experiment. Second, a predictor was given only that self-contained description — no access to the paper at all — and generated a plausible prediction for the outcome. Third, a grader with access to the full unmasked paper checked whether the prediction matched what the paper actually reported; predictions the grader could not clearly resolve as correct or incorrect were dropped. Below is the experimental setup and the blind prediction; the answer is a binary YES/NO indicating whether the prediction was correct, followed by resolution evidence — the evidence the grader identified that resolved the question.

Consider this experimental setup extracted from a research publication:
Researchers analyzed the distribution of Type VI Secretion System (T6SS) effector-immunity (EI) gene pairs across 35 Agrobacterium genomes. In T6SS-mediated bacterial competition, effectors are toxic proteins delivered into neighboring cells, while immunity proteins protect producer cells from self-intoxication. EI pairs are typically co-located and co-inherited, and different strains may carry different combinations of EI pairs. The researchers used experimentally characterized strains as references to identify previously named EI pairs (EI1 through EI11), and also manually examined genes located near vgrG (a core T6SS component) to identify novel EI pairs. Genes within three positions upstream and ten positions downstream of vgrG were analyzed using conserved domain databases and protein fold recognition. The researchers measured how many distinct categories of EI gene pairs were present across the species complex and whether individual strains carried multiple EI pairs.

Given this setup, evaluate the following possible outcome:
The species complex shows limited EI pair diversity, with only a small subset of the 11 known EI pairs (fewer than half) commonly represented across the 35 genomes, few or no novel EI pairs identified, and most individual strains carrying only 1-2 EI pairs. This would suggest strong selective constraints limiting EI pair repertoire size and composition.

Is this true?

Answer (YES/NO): NO